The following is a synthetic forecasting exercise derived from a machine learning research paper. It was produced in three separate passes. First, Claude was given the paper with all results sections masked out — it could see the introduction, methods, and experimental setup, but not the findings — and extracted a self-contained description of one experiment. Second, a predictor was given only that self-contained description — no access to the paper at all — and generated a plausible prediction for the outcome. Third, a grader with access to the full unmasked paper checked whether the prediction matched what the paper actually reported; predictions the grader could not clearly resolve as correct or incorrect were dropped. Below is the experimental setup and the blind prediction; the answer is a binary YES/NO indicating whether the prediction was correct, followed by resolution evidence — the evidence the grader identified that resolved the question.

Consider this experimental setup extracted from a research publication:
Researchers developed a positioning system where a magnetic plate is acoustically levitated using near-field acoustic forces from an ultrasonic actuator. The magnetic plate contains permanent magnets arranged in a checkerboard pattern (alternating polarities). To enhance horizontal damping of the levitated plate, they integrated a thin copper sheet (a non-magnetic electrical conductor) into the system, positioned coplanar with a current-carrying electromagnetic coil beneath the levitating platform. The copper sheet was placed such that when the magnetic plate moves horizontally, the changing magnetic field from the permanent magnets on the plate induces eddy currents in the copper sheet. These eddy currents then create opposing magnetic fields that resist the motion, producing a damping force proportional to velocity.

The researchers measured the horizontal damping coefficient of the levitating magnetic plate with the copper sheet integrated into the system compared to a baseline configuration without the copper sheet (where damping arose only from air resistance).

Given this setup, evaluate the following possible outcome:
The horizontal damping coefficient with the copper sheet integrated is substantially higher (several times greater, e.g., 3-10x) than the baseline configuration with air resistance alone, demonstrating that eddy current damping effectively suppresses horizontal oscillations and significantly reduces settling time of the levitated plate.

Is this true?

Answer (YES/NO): NO